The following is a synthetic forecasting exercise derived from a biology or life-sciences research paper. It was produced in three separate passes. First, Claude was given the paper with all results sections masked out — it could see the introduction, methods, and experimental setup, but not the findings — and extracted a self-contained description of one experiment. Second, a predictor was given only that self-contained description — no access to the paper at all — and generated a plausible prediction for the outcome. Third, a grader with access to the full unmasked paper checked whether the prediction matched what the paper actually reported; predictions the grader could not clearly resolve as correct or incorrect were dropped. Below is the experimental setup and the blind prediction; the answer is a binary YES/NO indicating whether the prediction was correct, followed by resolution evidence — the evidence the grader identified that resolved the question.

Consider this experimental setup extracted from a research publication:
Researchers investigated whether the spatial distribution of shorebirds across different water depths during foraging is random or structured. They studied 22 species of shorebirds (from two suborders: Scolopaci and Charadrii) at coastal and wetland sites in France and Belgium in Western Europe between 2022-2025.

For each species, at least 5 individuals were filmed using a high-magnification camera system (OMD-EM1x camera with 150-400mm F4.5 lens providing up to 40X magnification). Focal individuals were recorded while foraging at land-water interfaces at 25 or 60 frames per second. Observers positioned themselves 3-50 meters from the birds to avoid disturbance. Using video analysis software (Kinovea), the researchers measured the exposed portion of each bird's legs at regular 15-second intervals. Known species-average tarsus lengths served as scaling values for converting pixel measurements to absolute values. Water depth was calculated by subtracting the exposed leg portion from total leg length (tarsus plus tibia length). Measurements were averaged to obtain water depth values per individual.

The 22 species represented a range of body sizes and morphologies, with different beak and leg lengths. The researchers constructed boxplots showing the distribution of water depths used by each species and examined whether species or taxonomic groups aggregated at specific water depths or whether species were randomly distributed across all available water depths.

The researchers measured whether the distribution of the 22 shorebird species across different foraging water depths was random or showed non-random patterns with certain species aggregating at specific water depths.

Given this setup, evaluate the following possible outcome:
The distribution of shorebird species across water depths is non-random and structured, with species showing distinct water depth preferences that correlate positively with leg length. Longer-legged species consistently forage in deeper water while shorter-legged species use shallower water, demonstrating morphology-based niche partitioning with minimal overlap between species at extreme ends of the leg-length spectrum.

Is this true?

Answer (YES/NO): YES